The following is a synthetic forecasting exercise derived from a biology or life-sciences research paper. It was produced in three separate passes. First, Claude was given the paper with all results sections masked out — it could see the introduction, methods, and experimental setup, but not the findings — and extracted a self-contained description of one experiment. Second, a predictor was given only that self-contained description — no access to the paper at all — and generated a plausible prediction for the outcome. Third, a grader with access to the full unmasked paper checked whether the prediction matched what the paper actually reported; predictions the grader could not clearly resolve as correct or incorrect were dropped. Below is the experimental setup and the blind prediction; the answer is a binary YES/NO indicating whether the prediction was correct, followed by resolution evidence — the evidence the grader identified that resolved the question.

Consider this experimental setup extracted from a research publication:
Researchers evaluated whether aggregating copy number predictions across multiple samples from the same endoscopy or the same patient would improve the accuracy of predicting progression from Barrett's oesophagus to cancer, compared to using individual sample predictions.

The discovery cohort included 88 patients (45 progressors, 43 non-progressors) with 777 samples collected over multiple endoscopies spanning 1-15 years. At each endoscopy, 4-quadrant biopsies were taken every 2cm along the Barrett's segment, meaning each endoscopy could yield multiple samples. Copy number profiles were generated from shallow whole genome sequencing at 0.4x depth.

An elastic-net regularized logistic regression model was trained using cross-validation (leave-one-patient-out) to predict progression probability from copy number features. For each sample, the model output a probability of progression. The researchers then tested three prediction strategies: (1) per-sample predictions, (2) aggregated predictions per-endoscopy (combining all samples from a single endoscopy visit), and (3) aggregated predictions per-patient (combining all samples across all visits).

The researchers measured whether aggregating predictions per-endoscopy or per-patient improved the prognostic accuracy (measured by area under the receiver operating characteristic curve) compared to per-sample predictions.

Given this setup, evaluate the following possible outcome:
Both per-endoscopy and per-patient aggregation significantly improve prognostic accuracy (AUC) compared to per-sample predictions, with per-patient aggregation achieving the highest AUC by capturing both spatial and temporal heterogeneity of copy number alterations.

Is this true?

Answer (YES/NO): NO